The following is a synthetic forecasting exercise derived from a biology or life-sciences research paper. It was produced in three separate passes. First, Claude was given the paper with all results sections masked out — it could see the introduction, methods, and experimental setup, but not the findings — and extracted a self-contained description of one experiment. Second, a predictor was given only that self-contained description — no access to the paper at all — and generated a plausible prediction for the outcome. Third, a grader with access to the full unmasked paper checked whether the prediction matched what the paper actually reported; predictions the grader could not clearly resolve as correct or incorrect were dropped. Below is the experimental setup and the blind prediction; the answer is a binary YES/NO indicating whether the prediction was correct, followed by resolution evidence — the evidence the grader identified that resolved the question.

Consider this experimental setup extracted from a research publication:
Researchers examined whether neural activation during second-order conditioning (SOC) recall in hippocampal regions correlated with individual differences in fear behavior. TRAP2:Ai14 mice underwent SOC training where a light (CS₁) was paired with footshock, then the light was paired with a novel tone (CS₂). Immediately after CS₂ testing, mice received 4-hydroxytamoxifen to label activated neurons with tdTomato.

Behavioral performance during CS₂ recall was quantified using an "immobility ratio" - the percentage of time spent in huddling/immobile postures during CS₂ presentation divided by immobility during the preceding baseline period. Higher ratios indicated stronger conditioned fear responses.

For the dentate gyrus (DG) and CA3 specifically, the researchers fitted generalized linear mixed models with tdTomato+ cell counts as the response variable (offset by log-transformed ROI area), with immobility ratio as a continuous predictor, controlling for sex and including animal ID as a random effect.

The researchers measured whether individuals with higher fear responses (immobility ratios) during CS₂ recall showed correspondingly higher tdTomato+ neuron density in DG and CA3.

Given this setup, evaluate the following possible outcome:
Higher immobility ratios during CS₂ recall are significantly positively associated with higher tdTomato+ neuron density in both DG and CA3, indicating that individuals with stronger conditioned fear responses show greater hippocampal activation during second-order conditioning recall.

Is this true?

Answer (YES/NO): NO